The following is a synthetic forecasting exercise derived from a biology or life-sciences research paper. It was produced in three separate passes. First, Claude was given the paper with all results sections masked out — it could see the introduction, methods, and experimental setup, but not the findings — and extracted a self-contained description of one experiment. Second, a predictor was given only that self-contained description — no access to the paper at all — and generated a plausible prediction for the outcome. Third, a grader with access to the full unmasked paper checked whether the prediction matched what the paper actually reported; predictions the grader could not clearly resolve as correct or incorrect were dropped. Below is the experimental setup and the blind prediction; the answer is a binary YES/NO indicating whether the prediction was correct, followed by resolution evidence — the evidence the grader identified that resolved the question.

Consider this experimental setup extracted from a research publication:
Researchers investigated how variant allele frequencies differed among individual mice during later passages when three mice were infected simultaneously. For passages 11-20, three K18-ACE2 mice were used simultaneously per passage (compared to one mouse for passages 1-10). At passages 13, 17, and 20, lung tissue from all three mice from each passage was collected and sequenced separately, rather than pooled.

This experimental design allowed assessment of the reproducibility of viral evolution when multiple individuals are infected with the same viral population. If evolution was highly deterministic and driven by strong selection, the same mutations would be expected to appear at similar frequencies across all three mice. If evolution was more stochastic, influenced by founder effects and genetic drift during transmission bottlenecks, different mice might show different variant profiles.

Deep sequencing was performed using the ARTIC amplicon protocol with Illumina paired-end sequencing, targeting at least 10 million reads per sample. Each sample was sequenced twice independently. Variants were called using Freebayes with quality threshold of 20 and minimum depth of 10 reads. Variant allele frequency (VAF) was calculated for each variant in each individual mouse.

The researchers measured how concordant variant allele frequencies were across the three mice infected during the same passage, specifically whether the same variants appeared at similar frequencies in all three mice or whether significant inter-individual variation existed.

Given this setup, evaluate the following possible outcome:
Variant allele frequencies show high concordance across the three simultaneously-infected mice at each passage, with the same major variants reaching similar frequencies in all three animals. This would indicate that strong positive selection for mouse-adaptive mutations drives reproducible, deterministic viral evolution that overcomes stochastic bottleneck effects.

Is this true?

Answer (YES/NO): NO